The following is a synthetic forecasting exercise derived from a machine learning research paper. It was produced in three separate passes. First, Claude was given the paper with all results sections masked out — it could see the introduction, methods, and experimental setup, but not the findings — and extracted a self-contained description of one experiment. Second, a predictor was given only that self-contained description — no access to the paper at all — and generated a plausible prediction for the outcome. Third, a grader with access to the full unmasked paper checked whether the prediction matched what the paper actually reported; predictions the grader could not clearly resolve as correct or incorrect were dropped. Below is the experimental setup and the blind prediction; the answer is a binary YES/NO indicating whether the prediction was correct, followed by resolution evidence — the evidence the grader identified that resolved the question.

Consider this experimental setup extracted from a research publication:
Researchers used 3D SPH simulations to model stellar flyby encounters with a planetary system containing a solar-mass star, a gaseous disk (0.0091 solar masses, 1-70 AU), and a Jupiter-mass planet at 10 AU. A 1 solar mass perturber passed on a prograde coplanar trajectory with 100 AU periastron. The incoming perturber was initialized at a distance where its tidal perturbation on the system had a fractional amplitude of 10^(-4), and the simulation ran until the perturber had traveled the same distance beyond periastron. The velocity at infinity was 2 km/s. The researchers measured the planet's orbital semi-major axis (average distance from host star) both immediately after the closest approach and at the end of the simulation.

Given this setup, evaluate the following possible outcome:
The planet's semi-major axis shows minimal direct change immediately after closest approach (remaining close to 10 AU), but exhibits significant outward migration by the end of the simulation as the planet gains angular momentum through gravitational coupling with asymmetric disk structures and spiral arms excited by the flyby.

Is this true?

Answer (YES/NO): NO